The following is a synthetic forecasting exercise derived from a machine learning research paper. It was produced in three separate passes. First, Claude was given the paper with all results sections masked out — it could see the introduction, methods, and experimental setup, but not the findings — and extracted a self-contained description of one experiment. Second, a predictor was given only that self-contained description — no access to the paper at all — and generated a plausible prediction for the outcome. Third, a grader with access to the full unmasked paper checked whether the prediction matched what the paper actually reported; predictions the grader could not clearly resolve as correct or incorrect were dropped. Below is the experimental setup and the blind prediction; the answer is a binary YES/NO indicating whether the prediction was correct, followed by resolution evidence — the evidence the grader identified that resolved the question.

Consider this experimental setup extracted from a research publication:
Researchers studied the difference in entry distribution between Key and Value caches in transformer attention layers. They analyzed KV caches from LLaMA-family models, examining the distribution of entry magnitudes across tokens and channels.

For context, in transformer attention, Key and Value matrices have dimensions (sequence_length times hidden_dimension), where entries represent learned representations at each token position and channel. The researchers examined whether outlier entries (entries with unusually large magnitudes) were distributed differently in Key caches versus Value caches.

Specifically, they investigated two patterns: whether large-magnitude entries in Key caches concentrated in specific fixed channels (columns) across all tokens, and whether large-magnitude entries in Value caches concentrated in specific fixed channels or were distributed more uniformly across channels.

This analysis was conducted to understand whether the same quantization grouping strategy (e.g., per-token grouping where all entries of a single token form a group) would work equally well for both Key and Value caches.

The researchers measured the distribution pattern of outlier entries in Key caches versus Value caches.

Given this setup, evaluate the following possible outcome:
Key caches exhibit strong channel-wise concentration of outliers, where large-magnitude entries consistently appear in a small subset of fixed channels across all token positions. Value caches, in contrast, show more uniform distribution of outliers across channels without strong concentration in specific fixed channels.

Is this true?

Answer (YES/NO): YES